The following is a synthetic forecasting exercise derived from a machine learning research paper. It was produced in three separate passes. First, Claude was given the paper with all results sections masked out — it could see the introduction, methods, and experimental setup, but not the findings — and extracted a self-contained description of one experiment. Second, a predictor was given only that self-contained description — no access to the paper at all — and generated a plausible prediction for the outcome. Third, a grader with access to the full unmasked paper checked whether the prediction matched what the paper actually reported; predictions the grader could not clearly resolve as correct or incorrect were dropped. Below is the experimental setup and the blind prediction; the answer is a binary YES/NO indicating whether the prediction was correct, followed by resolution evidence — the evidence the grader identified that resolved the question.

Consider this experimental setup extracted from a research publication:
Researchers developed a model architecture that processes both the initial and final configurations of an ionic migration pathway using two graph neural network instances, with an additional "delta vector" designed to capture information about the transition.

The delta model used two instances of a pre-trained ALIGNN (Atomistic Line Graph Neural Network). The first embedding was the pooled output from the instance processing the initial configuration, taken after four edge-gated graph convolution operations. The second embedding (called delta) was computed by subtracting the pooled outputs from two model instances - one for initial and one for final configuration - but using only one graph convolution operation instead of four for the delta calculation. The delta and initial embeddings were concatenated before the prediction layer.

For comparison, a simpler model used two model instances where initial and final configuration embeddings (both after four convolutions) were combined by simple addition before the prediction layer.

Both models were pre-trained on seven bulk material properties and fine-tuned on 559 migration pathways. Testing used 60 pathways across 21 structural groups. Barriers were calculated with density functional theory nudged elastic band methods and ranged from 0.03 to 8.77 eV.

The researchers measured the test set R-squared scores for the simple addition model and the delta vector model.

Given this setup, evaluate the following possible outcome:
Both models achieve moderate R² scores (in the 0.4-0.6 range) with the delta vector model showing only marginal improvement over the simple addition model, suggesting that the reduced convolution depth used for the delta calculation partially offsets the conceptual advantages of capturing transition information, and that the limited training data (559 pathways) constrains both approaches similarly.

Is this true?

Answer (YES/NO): NO